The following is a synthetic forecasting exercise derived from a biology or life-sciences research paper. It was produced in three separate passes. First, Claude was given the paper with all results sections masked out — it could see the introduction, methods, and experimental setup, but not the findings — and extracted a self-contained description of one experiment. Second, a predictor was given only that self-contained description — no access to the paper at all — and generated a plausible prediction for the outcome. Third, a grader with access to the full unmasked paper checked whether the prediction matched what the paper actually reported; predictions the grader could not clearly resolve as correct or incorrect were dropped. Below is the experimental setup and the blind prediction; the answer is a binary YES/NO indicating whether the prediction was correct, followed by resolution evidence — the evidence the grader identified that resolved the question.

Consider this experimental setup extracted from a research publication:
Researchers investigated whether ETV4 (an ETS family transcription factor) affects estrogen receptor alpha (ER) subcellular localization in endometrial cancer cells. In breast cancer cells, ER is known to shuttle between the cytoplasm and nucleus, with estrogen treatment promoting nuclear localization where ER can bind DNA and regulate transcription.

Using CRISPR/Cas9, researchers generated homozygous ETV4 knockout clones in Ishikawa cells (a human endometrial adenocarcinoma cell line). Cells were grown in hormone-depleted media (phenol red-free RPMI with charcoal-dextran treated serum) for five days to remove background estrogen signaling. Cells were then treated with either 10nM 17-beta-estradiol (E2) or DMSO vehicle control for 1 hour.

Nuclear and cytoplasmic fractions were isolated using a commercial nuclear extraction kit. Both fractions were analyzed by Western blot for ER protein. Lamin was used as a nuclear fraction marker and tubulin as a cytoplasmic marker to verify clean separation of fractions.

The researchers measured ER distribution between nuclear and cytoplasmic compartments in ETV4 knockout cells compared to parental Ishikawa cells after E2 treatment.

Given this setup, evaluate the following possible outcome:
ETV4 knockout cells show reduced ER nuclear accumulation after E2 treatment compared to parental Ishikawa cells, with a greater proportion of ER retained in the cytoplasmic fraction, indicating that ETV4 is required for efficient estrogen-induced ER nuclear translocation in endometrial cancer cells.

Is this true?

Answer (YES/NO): YES